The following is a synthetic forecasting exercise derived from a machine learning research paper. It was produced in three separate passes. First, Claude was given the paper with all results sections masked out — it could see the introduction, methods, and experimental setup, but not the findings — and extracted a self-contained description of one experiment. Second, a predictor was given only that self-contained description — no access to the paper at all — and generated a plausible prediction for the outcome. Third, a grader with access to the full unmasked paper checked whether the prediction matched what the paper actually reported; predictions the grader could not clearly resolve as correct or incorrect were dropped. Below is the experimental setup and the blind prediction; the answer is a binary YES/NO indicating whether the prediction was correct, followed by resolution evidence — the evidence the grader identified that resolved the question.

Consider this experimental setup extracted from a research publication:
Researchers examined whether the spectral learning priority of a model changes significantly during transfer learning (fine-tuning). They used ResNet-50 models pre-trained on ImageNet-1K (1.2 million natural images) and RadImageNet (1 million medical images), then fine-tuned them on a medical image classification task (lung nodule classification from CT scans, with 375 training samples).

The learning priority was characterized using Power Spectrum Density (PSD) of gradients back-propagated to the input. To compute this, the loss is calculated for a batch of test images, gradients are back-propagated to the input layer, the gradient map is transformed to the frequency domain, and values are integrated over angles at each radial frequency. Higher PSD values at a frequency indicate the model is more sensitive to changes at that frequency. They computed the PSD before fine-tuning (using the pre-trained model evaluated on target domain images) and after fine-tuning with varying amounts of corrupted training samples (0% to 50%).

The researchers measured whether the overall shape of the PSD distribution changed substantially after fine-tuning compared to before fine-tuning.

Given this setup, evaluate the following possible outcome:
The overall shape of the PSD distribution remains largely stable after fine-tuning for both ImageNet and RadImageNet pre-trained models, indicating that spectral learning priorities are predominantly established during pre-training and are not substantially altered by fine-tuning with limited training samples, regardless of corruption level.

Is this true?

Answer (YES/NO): YES